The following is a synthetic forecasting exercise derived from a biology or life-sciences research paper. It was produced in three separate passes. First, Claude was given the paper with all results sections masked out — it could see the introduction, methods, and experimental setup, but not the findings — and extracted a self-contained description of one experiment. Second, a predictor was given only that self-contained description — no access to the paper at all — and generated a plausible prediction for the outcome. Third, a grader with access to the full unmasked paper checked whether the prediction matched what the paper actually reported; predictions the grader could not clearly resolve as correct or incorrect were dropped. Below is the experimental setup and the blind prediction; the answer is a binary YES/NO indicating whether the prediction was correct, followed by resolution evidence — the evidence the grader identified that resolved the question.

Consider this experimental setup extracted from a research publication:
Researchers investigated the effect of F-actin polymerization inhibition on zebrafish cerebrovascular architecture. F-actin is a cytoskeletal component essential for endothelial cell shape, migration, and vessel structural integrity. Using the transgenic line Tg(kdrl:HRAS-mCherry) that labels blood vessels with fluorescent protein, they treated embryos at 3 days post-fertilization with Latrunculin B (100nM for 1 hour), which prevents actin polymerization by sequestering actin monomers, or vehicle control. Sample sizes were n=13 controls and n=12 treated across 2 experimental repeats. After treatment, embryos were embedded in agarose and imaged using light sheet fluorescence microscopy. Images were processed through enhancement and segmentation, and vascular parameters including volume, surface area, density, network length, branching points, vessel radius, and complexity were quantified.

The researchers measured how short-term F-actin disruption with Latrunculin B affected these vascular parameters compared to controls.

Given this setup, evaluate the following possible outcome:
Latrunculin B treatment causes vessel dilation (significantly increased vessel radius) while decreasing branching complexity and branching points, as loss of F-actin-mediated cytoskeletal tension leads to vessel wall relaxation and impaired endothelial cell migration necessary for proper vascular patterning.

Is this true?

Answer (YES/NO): NO